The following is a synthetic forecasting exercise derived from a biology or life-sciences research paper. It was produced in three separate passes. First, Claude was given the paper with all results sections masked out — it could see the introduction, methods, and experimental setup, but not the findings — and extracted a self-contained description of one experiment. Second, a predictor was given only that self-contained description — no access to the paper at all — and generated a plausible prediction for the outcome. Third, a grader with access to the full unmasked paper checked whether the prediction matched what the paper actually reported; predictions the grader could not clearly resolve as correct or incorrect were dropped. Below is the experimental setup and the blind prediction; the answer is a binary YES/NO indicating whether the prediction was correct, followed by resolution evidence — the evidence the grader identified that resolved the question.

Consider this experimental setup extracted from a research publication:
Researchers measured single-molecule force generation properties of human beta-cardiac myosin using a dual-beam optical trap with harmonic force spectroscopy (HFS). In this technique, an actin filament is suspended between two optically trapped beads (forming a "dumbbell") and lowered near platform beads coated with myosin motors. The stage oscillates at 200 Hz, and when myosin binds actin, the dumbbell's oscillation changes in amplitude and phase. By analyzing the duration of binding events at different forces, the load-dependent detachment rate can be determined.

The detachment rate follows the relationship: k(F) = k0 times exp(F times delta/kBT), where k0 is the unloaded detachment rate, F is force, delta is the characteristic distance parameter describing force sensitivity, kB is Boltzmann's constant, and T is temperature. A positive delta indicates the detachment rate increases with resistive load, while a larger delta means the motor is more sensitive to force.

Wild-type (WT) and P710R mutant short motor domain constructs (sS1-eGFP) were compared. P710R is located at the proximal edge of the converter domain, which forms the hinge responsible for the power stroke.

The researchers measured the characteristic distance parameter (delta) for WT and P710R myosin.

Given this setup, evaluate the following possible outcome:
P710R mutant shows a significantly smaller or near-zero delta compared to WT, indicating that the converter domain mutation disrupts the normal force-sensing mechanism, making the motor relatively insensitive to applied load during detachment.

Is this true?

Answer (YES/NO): YES